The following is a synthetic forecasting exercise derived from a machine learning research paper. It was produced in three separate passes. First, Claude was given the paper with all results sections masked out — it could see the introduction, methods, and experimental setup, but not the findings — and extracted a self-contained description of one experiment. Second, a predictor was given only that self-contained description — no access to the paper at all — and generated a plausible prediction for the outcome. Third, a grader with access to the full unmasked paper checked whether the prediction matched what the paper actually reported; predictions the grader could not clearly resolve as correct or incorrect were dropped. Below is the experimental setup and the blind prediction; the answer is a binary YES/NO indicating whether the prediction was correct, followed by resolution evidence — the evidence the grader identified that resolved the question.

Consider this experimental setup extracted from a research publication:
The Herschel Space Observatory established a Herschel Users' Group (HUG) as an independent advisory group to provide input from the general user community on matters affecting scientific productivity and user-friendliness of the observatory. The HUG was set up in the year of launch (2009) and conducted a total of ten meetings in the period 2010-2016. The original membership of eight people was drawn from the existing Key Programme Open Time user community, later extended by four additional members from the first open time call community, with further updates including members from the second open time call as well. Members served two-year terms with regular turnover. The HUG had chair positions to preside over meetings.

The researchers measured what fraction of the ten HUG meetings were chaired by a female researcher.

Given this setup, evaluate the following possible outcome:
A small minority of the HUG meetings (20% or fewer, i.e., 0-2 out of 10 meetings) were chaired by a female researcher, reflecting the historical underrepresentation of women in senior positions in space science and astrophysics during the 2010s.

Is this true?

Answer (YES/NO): NO